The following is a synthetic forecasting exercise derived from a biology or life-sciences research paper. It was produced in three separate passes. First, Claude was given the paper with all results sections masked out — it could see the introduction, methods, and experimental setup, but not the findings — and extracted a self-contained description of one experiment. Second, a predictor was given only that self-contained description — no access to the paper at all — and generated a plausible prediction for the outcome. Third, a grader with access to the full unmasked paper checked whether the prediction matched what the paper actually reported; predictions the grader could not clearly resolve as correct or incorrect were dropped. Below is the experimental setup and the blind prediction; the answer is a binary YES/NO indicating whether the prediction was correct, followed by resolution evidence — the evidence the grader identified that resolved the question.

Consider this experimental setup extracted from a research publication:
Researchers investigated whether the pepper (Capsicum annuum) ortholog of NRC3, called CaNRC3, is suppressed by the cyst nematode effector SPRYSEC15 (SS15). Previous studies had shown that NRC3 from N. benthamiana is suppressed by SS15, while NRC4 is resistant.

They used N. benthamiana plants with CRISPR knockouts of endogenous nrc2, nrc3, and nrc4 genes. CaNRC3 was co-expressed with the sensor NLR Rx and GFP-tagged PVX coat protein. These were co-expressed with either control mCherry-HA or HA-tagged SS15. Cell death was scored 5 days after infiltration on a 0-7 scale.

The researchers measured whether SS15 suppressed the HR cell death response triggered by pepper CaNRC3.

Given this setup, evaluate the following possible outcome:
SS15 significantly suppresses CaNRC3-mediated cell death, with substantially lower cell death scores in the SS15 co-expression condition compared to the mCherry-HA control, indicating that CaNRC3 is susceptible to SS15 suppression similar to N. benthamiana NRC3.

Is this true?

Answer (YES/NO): NO